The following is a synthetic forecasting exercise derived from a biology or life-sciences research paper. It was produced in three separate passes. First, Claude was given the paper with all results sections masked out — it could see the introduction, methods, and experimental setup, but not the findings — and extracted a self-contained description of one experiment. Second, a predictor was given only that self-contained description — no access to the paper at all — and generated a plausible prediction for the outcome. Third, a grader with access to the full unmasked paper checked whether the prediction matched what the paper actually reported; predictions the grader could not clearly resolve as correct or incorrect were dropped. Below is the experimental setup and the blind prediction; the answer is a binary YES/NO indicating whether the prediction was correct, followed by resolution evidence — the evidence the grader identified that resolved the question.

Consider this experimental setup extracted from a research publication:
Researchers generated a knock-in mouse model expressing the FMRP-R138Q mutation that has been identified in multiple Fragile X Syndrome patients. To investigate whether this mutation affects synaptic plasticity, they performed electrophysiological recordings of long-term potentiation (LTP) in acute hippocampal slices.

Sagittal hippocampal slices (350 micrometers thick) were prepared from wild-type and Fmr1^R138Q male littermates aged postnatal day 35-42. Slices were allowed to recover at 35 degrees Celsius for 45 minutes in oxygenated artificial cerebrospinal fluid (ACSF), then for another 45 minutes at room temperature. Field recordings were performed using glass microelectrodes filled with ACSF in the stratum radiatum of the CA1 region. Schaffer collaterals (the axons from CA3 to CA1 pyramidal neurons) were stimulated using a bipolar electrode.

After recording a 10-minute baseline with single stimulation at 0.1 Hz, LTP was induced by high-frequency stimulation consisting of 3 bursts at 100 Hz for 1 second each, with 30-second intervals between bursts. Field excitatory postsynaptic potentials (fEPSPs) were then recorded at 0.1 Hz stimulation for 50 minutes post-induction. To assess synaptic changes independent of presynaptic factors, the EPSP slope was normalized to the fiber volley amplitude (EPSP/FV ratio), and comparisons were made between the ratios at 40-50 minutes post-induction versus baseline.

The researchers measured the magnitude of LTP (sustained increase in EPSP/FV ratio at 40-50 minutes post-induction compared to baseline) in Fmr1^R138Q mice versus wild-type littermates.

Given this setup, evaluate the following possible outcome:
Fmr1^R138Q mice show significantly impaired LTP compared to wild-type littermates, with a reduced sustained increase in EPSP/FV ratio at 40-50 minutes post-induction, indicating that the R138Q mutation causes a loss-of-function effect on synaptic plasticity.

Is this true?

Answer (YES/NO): YES